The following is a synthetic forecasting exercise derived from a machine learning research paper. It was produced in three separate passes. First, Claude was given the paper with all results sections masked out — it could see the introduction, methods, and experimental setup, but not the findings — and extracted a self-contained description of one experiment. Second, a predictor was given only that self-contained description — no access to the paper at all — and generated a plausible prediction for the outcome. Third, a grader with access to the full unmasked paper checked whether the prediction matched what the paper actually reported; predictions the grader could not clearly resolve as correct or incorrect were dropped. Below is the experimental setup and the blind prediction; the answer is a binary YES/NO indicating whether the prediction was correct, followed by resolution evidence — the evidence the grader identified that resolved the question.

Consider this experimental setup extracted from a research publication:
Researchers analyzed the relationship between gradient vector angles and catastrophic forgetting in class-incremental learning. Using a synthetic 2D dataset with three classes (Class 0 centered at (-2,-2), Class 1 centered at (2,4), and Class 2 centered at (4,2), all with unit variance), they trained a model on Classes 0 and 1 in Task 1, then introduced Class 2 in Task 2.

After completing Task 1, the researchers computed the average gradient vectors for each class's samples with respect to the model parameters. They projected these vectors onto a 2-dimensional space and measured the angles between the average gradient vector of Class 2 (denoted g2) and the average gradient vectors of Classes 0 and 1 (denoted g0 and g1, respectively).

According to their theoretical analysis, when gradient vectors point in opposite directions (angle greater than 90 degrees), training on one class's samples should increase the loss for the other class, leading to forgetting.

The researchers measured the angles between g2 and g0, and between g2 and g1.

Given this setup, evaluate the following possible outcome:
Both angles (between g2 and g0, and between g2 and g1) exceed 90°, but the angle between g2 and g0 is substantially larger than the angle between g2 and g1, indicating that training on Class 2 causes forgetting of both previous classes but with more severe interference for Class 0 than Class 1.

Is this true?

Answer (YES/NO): NO